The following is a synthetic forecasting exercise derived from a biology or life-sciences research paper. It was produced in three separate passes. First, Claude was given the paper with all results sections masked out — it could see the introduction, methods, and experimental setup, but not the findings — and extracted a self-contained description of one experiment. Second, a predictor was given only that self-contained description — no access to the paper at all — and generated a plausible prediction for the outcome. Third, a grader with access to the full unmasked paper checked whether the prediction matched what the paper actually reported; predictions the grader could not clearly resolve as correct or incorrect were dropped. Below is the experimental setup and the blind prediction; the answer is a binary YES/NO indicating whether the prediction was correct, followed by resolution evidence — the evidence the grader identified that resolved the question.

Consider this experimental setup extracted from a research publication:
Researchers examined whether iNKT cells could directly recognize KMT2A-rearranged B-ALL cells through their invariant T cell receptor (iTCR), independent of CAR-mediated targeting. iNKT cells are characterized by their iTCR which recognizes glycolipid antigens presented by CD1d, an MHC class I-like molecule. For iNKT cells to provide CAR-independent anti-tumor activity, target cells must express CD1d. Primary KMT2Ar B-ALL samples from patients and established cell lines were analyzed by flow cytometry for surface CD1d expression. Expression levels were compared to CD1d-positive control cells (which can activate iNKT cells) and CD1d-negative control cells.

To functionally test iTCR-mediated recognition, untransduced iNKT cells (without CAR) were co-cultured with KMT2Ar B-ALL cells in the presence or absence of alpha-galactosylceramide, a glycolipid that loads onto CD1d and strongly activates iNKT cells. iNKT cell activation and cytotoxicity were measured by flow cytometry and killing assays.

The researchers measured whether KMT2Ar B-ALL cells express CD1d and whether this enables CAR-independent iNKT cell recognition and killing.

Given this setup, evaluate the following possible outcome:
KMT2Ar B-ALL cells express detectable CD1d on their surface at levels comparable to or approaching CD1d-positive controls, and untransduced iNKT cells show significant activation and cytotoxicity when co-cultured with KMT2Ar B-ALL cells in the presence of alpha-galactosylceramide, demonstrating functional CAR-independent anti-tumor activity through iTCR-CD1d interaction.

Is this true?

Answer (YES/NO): NO